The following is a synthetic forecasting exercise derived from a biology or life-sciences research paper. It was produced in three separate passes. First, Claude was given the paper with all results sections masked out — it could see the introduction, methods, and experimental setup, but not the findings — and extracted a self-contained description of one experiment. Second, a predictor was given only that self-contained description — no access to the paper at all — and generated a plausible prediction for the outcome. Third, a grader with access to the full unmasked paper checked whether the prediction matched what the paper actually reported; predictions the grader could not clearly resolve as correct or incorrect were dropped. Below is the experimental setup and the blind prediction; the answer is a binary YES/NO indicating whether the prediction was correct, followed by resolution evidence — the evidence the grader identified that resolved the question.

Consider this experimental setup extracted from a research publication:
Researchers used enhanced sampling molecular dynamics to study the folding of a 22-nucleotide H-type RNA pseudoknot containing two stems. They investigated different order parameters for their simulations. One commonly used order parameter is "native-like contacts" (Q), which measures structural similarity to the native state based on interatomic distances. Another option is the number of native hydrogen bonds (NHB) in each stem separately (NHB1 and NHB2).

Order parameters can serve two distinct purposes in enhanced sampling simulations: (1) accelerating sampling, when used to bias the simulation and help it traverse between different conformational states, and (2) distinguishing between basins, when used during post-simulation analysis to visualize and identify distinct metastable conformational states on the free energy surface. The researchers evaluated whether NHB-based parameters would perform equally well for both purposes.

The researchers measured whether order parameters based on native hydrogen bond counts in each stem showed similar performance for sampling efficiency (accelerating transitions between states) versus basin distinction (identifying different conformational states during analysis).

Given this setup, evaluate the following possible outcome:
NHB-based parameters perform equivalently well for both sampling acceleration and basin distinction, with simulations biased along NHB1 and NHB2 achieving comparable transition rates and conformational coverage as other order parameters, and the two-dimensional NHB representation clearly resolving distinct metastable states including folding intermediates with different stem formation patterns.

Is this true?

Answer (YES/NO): NO